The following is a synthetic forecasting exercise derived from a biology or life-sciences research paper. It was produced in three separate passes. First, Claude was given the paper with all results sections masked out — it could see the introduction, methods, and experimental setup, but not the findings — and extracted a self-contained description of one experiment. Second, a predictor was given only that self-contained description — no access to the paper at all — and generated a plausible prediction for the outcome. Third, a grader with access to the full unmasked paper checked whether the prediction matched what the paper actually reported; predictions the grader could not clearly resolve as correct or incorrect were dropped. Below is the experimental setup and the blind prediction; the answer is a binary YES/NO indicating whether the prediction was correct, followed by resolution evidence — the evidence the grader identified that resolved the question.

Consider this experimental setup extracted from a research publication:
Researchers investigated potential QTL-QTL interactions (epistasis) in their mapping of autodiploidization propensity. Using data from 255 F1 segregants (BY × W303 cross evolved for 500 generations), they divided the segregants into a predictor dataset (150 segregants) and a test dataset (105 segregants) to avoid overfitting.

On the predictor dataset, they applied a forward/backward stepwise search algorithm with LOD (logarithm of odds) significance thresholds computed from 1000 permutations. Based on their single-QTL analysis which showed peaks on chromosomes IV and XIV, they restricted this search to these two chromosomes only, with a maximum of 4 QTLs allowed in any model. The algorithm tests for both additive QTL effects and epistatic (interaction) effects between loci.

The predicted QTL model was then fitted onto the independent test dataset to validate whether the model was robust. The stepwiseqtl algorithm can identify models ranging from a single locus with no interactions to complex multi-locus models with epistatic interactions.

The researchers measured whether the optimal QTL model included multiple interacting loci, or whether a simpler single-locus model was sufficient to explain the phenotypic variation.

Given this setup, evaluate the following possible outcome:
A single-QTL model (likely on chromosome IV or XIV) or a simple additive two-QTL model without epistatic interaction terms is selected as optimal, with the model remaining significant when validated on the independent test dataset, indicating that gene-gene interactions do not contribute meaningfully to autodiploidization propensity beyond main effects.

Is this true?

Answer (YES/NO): YES